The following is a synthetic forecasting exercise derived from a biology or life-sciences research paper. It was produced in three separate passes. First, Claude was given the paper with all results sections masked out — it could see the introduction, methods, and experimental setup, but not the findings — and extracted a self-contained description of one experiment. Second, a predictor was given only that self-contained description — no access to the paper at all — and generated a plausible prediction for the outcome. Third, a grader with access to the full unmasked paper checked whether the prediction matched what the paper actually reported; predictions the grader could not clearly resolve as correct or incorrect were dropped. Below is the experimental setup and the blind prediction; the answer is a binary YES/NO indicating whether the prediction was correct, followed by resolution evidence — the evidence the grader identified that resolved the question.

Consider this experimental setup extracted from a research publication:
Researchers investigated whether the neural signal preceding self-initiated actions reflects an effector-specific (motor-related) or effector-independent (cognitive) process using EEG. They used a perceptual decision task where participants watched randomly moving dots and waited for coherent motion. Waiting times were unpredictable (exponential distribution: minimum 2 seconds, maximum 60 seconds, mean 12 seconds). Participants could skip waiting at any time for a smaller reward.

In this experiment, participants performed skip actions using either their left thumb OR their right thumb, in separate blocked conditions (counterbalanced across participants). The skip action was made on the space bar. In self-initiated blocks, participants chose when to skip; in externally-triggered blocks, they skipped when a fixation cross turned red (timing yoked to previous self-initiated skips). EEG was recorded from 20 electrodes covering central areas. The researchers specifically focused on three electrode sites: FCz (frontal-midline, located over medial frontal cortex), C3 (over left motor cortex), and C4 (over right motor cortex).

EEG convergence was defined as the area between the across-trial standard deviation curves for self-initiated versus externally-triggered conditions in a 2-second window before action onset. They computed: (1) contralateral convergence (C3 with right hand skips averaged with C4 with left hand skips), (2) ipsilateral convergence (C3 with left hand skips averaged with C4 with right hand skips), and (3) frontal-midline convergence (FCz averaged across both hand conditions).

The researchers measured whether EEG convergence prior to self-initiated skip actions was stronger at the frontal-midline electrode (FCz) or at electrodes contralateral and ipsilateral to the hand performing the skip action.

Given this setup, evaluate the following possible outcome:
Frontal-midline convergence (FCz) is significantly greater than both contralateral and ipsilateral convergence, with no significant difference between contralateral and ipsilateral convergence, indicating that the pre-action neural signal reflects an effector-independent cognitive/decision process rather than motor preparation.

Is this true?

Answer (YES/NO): YES